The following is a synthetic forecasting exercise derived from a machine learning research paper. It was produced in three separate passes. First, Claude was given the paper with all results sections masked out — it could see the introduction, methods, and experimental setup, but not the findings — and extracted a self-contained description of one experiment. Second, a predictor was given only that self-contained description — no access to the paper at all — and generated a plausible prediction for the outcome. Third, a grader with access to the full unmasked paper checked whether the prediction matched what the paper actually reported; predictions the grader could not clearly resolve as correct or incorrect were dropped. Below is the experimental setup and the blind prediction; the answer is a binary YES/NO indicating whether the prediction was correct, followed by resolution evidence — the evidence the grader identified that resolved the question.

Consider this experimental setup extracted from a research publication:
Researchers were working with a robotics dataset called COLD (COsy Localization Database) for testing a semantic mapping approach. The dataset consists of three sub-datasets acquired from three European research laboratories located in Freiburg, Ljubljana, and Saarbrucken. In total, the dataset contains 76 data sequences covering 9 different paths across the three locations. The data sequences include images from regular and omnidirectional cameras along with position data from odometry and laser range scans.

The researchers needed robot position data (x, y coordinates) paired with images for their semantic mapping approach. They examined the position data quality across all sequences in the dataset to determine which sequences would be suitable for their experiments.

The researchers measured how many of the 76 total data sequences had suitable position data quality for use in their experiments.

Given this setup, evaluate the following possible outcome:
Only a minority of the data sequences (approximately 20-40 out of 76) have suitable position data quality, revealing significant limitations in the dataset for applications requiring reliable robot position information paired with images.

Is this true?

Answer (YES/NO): NO